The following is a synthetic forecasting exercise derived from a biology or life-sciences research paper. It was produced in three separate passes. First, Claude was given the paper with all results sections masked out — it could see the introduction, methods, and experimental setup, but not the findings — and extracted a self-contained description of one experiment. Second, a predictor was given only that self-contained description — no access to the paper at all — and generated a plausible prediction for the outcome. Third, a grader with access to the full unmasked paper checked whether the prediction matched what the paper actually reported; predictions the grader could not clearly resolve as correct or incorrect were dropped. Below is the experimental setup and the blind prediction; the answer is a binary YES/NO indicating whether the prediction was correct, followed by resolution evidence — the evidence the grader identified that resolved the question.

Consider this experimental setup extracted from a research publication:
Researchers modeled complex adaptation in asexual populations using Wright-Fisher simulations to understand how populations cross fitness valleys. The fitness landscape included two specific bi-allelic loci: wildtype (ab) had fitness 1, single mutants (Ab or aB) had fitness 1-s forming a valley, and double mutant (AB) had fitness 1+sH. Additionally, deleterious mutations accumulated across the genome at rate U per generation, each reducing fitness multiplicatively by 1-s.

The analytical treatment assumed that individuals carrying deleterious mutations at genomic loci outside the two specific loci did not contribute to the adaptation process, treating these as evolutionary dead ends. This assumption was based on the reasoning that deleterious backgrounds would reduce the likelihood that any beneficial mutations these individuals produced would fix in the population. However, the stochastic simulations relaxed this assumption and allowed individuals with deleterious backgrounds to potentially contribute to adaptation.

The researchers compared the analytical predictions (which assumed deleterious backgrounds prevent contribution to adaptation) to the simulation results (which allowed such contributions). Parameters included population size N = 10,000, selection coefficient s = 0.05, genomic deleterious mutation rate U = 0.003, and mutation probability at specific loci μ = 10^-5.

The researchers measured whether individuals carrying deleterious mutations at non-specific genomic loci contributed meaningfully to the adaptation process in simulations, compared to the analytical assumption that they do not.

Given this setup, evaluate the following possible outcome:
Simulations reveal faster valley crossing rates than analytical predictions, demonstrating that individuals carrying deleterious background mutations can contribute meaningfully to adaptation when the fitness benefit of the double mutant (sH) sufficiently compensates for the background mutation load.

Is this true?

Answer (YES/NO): NO